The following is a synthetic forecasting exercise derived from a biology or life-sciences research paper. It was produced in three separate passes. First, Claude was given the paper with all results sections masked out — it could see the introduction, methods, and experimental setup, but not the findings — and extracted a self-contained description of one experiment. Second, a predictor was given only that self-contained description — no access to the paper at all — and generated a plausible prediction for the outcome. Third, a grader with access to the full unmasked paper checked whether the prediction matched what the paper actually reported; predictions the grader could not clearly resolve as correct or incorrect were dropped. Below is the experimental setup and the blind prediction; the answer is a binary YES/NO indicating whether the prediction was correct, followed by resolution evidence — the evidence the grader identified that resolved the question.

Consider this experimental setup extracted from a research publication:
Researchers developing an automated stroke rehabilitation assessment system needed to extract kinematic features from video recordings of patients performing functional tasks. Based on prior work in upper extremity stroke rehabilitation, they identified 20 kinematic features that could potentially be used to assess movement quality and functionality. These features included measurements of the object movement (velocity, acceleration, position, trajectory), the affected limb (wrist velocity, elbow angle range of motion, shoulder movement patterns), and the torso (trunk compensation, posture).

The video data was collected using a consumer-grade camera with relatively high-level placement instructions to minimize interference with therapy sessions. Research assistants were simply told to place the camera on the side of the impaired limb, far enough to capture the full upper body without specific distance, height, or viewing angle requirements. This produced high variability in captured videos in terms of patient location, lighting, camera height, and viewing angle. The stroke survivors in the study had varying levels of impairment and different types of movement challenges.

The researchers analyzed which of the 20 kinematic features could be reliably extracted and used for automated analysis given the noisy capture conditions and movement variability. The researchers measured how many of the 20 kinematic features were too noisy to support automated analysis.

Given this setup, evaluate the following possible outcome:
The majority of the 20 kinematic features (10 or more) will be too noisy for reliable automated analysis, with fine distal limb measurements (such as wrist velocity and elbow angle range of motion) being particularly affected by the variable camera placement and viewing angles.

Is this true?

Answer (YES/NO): NO